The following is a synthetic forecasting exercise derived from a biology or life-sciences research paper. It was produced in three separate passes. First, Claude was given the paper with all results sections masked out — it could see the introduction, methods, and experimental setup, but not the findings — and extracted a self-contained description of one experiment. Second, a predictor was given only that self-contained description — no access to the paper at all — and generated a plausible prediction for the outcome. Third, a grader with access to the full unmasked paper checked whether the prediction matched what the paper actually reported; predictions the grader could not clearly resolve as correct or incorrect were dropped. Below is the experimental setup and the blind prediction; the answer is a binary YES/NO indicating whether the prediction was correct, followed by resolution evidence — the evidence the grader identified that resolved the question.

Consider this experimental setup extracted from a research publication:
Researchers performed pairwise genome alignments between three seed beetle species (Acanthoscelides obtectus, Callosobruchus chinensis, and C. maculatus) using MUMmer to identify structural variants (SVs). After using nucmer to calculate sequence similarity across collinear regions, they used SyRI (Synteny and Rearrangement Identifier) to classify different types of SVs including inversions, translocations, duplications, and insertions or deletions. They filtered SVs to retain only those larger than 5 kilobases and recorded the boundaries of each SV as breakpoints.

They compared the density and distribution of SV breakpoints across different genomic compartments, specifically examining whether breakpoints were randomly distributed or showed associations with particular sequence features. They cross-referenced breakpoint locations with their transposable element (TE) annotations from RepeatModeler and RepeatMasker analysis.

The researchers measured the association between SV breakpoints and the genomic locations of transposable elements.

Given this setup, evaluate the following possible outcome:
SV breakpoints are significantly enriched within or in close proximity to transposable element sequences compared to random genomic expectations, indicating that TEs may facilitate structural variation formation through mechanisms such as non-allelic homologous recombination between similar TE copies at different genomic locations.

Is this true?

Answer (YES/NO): YES